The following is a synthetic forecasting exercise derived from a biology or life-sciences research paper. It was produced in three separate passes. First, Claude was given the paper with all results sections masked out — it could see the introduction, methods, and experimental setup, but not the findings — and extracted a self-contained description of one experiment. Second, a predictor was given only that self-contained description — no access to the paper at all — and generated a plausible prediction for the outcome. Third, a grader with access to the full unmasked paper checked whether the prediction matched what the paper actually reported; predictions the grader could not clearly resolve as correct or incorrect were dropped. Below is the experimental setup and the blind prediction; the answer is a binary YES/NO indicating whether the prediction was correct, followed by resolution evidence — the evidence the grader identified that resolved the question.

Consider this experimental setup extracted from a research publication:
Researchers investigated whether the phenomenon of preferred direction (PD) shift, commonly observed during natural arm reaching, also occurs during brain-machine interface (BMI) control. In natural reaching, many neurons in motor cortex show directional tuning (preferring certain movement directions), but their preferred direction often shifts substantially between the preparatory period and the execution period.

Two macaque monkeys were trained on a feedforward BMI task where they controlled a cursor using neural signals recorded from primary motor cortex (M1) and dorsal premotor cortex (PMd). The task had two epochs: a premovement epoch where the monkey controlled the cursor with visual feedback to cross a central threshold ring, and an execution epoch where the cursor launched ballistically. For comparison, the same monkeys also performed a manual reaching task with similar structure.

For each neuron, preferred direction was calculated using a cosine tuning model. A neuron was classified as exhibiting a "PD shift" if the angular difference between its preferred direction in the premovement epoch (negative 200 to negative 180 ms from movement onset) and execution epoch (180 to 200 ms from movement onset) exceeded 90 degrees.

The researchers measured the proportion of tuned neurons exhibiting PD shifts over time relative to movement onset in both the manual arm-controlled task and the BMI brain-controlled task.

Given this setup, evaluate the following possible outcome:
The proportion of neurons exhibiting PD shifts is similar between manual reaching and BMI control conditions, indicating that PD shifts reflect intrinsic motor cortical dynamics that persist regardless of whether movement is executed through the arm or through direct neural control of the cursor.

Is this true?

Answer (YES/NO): NO